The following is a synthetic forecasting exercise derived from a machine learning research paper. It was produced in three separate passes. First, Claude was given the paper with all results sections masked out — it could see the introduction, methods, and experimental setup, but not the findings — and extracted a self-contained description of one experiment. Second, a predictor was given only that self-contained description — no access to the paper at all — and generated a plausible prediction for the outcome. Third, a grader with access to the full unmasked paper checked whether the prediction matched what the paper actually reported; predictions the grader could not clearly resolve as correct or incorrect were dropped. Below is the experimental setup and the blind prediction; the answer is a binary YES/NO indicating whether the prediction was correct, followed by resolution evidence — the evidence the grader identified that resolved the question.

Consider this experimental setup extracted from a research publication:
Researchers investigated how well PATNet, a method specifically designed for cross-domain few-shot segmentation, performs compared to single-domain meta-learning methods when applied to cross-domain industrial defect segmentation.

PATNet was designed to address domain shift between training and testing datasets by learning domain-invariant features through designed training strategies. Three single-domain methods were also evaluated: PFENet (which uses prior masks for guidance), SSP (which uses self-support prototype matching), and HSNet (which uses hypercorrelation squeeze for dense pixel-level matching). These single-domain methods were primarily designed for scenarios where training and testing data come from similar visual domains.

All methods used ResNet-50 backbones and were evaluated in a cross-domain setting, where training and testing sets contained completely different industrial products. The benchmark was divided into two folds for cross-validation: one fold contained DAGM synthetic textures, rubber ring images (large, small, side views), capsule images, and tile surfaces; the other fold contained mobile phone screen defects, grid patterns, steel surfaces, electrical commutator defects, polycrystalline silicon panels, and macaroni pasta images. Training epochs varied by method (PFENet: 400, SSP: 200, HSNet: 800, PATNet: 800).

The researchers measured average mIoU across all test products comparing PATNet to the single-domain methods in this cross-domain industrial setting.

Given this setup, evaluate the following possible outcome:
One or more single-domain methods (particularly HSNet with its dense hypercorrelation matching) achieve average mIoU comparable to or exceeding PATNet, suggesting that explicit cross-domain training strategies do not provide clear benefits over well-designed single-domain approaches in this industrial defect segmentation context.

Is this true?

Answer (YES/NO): NO